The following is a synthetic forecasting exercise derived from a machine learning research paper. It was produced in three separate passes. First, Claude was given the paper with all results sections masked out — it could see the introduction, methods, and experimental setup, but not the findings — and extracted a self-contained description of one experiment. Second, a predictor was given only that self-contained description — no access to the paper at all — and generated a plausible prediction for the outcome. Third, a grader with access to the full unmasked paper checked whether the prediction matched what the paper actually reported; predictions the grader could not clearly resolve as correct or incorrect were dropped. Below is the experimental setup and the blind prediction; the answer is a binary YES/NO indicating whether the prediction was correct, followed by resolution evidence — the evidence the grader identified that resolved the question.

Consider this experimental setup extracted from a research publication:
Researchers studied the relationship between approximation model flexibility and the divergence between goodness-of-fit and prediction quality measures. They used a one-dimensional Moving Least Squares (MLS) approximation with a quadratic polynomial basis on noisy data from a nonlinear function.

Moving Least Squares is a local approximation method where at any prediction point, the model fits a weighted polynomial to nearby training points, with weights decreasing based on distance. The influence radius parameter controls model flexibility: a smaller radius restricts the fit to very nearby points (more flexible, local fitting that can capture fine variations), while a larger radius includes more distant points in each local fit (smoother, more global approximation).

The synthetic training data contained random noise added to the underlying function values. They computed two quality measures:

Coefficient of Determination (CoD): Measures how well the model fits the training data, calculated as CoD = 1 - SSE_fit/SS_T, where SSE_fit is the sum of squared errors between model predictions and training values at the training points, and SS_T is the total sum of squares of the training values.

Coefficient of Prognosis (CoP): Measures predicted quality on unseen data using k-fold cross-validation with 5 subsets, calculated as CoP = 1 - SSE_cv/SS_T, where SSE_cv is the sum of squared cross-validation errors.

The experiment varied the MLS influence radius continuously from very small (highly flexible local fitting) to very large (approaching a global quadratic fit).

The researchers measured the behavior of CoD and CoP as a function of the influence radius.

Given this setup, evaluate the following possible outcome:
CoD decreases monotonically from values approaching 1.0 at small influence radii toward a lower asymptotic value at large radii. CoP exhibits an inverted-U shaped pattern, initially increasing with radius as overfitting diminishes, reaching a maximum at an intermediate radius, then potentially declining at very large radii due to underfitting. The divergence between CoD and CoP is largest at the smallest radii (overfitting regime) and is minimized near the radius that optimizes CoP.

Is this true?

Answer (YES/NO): NO